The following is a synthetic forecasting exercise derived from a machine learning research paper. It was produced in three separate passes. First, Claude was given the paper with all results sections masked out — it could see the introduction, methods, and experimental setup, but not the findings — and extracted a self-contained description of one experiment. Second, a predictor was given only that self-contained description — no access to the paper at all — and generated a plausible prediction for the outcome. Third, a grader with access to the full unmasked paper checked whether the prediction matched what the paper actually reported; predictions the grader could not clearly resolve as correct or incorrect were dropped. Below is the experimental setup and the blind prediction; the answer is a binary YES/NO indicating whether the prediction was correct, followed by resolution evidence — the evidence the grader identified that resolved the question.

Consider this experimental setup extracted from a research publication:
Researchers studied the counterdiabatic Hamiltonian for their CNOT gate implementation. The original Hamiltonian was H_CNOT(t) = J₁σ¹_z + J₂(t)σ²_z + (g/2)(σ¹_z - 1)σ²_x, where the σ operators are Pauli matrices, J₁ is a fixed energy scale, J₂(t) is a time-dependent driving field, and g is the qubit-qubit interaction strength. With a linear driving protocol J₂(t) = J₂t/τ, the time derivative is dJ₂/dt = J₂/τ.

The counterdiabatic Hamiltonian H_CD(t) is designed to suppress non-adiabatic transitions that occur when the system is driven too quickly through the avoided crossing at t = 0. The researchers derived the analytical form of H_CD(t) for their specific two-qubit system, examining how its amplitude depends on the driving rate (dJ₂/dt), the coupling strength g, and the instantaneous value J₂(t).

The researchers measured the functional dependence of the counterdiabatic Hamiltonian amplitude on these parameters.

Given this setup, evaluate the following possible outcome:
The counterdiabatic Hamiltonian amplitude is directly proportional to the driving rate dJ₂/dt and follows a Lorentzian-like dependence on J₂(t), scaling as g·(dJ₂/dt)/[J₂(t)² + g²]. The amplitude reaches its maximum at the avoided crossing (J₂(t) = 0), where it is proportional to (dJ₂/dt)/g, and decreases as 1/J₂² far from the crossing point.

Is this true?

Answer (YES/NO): YES